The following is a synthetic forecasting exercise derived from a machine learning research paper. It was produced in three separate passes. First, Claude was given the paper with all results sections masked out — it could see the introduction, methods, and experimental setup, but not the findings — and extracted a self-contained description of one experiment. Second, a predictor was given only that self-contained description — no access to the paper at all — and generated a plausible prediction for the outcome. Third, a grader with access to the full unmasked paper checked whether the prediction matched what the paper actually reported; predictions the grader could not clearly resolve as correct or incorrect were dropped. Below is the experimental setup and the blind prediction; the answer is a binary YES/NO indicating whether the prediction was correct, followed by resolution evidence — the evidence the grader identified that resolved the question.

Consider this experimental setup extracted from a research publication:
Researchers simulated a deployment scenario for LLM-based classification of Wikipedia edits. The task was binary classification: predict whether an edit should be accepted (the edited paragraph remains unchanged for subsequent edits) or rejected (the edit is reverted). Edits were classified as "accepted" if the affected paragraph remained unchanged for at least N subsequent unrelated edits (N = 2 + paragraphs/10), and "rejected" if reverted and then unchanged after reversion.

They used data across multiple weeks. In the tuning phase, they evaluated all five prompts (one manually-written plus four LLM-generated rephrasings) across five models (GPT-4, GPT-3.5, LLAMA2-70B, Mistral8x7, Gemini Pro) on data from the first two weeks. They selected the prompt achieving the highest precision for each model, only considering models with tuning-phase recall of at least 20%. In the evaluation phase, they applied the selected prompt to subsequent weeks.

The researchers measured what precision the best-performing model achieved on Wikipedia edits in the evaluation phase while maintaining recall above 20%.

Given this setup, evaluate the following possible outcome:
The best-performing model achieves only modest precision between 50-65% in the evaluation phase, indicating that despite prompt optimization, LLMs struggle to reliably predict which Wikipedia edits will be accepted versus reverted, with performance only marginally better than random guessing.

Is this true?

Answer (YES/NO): NO